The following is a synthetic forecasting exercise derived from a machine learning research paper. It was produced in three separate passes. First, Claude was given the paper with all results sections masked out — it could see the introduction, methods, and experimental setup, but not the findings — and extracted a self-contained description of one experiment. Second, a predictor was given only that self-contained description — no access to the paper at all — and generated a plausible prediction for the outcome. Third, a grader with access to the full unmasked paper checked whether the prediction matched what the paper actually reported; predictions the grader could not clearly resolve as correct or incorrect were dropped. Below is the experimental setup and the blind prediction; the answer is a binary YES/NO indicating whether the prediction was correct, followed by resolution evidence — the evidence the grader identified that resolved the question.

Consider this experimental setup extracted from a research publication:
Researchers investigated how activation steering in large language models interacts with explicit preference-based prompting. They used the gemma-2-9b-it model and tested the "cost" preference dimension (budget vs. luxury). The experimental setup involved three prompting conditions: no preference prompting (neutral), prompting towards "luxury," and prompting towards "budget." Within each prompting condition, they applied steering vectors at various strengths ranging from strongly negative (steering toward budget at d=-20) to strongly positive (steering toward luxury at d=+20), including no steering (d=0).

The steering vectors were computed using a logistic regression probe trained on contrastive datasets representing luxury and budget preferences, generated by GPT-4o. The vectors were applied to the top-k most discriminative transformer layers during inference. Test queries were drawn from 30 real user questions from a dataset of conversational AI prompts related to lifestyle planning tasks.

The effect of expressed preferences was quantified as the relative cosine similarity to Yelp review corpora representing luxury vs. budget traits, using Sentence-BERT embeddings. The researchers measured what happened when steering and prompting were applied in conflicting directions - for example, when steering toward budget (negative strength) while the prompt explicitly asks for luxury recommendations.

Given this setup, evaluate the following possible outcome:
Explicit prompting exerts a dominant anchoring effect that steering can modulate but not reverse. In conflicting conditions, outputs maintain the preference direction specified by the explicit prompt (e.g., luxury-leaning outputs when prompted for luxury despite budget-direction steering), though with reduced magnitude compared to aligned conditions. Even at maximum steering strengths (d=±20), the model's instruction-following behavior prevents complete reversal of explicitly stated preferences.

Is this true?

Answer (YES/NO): NO